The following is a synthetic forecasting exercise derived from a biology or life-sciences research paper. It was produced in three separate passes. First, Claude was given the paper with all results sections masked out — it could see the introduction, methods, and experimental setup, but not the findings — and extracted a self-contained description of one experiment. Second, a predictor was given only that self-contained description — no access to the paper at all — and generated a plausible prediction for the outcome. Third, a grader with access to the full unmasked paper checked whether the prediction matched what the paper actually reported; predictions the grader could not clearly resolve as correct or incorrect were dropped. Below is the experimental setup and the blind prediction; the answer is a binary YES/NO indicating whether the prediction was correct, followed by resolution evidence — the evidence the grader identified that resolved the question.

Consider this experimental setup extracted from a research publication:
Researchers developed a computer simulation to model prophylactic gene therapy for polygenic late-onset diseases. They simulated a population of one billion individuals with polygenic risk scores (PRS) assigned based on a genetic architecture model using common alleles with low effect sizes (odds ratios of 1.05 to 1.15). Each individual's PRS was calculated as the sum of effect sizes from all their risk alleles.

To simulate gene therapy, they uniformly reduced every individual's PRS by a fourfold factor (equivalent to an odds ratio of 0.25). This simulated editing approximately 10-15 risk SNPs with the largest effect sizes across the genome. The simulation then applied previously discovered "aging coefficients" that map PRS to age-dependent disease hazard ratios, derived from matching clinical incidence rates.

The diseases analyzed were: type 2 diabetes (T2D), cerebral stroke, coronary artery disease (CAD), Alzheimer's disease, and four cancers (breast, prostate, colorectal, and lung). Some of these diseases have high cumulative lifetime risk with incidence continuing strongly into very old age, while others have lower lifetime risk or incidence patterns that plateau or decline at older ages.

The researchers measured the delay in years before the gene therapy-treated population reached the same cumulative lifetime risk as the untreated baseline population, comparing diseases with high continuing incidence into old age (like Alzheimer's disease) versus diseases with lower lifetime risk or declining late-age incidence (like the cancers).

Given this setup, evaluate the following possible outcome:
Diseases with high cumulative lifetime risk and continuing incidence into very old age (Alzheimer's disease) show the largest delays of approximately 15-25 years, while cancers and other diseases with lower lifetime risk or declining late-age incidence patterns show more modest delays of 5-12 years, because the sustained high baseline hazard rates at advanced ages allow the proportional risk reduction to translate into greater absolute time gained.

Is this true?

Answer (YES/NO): NO